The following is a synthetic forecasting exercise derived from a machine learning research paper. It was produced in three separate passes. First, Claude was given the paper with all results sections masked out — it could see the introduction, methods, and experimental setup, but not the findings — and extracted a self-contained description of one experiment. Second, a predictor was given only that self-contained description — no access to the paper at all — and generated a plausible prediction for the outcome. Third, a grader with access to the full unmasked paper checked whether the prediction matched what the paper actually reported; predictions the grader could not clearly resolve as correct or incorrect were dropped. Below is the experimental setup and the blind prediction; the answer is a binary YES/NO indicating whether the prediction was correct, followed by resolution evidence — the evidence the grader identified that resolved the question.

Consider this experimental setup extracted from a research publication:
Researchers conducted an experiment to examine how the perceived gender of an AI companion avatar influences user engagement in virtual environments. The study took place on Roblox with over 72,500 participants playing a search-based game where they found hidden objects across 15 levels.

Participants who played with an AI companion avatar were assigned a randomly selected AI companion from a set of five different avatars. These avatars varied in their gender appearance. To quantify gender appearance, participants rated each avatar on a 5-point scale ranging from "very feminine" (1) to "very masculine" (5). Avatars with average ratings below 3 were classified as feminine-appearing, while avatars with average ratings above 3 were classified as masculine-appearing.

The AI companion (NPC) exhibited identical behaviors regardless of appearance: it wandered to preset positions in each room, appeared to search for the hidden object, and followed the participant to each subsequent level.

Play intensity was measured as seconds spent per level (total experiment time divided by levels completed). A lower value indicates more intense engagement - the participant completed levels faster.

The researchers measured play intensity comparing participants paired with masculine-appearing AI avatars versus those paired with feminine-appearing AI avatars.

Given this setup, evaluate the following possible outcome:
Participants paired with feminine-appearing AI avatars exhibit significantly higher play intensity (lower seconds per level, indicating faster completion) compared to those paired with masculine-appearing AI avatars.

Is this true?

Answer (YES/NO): YES